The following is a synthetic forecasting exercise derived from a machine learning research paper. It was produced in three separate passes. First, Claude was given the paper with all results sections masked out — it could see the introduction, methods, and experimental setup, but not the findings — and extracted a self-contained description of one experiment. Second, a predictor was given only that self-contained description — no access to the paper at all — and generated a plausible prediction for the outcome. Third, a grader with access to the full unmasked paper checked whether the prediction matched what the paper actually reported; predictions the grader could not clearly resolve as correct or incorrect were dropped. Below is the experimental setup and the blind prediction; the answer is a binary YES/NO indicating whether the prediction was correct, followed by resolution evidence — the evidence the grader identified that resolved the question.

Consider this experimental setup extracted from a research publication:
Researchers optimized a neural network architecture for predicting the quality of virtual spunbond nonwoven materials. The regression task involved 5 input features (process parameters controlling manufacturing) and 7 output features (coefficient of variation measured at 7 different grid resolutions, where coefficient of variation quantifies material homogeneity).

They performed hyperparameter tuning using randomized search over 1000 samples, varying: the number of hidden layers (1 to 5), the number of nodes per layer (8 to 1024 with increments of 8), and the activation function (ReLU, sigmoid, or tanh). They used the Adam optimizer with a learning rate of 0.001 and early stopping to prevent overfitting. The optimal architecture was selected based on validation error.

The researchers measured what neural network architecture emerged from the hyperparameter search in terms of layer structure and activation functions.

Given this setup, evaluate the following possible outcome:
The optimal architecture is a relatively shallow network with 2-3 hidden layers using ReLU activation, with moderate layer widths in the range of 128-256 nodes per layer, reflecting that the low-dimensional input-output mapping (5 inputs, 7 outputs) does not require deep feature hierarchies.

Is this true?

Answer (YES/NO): NO